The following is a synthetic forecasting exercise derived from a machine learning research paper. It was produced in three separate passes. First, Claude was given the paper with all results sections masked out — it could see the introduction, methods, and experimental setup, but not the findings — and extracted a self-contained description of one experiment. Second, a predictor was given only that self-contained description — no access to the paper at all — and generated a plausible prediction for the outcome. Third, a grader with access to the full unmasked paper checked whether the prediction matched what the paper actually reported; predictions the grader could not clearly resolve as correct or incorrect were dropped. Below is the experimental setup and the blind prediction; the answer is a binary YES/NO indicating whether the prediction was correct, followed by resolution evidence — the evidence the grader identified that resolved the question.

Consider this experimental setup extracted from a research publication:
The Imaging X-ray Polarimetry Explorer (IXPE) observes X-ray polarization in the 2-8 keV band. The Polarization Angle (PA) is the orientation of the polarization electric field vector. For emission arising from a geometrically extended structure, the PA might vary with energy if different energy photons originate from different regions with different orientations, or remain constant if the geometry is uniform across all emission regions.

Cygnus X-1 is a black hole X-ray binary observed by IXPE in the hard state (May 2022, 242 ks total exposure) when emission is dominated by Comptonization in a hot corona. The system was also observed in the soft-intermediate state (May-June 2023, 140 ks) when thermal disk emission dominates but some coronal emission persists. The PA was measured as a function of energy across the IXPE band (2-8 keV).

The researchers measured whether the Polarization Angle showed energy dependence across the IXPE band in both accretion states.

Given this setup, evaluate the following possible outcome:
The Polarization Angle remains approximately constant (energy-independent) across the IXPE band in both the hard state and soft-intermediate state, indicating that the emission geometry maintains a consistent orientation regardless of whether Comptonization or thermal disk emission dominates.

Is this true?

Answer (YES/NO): YES